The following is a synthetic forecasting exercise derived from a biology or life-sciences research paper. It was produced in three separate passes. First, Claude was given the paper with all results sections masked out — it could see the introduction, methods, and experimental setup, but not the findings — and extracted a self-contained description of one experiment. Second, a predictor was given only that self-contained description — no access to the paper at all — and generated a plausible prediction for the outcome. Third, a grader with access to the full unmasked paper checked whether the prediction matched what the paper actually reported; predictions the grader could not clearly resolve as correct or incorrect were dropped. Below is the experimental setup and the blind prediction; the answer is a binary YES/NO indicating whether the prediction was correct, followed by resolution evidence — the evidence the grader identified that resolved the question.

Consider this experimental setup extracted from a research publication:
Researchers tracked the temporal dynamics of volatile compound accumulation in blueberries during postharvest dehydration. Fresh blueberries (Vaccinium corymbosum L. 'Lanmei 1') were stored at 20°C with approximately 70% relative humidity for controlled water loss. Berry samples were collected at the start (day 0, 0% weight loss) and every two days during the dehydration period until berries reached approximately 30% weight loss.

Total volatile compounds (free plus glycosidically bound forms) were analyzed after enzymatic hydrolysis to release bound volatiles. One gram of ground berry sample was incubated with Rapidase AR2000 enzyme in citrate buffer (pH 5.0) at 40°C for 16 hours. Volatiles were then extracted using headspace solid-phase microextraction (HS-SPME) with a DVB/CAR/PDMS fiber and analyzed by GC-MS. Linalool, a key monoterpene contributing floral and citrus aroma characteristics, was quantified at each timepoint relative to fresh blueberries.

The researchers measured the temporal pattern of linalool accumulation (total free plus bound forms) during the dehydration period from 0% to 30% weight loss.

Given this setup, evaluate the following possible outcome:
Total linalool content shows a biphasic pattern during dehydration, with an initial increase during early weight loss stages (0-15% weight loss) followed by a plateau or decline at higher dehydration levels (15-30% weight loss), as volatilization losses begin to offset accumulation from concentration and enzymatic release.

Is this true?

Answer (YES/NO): NO